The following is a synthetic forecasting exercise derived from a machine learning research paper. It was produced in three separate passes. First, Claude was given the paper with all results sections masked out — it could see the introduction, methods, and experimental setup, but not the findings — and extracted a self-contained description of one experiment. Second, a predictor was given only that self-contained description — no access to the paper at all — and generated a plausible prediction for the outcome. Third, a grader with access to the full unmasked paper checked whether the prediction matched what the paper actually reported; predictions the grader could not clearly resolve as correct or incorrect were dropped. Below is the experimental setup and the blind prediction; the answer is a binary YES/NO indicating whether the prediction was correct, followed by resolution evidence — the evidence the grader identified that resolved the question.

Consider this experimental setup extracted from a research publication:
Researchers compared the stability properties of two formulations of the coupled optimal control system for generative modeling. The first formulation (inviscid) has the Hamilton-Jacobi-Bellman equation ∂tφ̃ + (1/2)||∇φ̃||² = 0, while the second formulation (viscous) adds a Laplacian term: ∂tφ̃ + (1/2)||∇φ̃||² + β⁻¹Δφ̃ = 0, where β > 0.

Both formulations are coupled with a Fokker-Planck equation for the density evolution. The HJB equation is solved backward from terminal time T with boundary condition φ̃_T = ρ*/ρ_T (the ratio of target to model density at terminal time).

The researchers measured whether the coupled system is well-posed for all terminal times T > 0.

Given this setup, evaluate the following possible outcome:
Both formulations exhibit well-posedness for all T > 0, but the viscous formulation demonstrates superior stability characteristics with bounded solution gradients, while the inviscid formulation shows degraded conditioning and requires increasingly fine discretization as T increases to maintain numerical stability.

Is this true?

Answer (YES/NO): NO